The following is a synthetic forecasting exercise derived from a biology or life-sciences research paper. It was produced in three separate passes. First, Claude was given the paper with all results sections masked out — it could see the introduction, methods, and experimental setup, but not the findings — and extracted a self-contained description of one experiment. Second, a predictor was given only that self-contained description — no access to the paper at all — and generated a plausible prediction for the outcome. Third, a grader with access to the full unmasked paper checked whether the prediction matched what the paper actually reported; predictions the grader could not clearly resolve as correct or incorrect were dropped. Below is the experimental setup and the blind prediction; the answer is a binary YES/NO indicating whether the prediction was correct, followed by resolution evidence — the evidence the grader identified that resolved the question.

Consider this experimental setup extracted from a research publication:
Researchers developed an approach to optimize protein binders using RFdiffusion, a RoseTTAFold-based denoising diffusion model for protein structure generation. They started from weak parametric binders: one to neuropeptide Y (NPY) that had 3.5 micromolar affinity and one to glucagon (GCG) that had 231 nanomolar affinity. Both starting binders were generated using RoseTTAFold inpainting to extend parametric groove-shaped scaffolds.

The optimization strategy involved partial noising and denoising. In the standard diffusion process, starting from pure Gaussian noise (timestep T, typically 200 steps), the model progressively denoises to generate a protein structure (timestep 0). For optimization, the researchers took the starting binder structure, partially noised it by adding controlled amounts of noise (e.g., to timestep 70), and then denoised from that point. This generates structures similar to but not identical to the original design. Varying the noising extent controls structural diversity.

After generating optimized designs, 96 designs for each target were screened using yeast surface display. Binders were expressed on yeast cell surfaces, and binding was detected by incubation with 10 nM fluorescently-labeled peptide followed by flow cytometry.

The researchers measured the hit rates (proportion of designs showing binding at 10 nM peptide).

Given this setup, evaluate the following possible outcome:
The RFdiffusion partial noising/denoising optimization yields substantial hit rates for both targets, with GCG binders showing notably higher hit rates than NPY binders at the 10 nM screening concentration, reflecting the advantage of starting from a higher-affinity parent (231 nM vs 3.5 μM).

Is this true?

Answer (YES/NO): NO